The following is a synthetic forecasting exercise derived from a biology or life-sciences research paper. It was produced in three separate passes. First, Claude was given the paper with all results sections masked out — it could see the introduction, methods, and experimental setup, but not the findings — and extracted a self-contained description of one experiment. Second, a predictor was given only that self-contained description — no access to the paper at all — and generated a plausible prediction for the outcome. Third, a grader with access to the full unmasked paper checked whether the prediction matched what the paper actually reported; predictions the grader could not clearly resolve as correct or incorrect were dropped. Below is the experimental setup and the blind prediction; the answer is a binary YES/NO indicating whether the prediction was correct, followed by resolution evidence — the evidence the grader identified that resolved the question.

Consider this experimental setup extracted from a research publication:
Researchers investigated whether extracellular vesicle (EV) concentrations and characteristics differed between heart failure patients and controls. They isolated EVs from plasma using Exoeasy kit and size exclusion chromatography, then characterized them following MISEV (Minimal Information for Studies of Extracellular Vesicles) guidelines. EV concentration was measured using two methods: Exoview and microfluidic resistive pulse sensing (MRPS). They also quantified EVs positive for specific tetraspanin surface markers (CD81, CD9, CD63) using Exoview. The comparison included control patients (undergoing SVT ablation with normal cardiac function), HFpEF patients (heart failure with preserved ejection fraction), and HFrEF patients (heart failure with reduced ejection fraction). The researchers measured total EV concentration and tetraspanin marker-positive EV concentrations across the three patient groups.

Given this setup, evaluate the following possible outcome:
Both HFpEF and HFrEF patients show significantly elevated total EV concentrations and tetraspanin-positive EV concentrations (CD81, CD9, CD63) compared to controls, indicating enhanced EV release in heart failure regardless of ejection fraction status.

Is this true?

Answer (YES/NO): NO